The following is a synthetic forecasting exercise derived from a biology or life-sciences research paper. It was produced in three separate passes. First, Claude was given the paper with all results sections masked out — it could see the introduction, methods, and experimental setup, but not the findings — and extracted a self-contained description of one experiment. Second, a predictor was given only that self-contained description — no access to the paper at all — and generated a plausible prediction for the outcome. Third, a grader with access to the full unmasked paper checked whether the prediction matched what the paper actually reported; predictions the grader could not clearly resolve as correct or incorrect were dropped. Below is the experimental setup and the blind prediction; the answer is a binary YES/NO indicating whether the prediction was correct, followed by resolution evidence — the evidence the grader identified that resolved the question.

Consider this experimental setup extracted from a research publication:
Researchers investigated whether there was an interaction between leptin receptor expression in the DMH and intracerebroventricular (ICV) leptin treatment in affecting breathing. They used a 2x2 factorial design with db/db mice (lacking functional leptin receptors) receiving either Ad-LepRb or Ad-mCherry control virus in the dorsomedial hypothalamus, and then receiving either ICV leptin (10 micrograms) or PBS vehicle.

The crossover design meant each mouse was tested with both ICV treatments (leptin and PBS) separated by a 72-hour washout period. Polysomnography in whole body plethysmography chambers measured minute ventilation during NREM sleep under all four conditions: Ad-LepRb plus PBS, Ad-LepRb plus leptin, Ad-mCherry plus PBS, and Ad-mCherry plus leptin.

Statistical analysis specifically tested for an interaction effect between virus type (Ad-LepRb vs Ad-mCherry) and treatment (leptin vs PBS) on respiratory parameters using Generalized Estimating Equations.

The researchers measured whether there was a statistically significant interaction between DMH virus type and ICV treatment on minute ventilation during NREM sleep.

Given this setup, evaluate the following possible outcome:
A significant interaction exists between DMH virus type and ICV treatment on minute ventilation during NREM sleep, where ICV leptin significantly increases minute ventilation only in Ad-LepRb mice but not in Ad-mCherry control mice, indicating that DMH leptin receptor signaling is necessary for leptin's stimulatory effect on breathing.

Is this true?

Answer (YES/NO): YES